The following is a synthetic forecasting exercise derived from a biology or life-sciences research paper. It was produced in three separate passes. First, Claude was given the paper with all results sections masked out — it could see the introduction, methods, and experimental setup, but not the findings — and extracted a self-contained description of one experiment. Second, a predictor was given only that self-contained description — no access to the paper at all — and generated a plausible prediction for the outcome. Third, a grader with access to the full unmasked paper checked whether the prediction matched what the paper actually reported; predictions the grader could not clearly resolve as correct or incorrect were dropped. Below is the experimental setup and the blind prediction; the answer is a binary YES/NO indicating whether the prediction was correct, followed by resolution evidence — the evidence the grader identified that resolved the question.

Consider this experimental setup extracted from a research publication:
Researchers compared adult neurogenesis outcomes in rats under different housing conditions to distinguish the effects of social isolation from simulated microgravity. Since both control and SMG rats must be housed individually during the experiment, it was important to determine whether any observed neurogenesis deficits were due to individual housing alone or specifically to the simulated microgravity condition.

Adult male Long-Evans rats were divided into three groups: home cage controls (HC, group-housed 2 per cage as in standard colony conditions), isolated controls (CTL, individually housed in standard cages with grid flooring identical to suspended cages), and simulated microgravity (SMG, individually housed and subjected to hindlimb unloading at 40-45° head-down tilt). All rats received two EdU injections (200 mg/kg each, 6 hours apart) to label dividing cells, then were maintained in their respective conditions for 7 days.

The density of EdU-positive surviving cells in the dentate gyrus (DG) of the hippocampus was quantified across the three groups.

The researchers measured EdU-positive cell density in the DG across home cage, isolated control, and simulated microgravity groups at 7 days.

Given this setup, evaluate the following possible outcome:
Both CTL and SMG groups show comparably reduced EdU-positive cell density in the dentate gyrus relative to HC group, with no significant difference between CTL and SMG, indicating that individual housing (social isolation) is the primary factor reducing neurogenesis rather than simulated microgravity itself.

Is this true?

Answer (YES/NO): NO